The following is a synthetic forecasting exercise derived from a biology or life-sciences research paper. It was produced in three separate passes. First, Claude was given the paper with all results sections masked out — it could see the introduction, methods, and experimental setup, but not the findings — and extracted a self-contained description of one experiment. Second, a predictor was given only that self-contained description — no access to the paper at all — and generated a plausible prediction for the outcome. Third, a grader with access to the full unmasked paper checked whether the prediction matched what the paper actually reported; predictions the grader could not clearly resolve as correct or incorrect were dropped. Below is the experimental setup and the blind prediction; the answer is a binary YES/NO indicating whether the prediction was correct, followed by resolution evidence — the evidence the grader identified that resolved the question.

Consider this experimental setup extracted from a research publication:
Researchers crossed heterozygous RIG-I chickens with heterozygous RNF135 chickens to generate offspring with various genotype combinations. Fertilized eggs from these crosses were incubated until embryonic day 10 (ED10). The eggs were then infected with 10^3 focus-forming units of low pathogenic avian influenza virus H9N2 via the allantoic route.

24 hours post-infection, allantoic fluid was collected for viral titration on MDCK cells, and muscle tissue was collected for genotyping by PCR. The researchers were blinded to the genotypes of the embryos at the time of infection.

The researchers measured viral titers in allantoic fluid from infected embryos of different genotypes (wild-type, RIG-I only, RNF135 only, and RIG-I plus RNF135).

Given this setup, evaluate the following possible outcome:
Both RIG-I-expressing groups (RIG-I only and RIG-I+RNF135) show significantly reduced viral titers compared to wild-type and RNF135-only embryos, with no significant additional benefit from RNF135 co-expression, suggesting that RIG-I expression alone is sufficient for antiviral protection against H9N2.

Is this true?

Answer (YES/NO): NO